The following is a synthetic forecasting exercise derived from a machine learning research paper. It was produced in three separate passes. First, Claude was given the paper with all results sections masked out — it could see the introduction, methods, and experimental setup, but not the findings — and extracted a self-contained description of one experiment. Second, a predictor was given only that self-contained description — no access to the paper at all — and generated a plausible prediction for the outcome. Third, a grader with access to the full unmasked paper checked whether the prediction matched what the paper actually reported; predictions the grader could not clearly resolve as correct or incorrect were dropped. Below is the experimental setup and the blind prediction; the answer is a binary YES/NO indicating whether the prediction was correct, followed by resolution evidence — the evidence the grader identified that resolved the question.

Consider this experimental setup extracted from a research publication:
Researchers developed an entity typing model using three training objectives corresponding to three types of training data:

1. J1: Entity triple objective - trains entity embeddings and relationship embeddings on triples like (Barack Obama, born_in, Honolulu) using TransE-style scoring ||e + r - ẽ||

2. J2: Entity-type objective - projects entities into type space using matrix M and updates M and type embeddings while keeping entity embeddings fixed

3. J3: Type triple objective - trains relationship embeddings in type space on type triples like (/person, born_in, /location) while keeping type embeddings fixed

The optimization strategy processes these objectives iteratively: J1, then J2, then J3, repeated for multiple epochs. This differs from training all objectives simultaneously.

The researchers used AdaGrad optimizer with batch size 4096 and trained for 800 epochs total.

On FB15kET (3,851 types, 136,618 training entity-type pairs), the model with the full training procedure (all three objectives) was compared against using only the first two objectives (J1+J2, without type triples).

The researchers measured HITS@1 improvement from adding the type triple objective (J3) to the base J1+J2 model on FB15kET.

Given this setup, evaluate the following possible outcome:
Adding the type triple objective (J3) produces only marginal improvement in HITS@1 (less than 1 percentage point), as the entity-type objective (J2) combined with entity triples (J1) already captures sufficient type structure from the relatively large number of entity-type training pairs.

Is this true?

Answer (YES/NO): NO